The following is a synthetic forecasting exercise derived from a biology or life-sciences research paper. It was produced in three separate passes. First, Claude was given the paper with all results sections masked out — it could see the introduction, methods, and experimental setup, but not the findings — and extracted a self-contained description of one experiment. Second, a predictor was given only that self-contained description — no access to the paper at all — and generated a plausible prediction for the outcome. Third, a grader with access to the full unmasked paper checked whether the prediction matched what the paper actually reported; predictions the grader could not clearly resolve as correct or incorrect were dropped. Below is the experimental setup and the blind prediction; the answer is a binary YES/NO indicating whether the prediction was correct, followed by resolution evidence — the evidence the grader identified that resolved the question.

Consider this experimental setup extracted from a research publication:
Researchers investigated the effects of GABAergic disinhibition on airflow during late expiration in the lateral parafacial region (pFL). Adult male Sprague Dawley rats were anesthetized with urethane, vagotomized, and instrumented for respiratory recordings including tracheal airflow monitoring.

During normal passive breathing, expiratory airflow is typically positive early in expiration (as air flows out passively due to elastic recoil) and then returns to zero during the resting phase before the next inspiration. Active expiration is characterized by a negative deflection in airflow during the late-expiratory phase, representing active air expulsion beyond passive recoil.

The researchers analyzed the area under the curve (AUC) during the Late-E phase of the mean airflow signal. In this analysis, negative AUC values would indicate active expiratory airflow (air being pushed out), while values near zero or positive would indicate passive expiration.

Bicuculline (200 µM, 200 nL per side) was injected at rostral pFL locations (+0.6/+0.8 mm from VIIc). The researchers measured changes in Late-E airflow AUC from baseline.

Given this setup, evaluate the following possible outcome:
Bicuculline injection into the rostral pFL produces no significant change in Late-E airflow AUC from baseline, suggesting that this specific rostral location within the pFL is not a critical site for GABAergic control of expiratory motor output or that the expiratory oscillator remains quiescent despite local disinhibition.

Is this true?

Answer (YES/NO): NO